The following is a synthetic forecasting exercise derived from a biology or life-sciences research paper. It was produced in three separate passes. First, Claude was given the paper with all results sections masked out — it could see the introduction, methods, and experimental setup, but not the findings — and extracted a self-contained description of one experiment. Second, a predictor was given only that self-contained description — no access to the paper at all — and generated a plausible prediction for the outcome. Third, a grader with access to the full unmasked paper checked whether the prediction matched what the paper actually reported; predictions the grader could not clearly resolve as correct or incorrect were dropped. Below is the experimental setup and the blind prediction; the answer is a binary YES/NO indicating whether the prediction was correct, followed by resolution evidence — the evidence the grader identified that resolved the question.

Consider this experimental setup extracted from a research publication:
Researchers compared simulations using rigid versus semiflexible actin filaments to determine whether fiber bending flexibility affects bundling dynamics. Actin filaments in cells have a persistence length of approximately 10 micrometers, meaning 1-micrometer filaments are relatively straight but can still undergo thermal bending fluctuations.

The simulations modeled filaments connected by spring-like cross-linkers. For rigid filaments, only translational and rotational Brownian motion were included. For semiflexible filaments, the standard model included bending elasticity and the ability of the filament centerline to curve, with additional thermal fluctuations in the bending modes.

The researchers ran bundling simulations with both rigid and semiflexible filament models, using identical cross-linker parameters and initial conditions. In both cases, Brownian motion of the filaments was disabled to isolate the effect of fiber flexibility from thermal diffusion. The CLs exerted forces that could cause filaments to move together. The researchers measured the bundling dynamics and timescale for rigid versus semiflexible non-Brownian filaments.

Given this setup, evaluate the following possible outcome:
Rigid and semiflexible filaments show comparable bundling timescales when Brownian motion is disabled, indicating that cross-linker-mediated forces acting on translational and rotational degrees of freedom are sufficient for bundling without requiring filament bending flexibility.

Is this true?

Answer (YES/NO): YES